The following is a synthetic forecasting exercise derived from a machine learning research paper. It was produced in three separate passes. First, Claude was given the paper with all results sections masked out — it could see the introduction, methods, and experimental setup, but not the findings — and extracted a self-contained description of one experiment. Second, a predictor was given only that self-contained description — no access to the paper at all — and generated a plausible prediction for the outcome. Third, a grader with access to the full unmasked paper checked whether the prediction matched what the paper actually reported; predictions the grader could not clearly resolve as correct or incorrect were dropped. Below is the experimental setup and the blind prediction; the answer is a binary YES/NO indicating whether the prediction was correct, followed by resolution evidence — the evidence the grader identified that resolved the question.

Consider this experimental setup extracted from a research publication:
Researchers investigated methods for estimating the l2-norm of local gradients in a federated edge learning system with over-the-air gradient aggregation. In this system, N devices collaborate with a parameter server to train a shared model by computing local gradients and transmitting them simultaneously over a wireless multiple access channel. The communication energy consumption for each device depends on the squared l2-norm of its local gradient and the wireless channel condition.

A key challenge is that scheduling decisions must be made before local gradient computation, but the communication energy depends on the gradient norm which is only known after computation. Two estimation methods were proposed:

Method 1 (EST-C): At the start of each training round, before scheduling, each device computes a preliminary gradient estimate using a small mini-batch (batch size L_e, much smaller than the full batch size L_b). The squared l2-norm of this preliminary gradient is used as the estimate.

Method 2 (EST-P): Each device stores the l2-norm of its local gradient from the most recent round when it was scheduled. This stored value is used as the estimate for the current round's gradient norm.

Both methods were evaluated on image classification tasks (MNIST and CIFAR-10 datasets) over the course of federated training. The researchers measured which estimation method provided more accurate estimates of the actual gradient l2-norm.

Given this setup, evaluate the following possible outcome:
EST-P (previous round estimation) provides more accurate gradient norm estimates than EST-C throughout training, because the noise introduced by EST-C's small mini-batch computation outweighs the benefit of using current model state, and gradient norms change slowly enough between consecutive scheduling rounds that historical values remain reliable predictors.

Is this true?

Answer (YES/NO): YES